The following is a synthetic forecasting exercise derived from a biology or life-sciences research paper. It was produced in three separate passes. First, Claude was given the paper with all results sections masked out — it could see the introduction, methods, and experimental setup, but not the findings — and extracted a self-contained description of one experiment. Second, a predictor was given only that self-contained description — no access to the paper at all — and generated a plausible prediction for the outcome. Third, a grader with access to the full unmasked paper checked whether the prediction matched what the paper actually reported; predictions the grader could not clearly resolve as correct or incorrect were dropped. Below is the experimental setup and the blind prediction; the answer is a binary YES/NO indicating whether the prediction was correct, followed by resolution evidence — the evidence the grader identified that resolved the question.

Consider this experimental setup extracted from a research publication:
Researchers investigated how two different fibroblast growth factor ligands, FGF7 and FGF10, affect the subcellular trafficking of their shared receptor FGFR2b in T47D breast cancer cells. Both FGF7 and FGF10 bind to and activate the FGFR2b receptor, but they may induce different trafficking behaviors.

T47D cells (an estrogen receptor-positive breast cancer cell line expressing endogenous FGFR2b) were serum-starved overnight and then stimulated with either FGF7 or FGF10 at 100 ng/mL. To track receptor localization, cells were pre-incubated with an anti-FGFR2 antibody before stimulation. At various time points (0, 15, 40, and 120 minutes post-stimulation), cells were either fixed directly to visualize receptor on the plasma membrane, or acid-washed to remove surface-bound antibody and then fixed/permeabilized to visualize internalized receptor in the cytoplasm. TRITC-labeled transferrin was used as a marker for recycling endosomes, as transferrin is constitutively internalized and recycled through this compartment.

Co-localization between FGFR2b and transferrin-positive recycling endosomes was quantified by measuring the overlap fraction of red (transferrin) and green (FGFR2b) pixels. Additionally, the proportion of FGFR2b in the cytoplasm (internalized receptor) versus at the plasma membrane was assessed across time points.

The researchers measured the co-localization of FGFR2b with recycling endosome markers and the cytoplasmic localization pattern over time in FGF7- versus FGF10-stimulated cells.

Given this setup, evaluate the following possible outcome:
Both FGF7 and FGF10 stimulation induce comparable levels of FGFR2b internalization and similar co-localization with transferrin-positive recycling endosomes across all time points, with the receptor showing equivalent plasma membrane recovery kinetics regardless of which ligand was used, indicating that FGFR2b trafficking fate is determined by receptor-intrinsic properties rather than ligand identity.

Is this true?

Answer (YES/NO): NO